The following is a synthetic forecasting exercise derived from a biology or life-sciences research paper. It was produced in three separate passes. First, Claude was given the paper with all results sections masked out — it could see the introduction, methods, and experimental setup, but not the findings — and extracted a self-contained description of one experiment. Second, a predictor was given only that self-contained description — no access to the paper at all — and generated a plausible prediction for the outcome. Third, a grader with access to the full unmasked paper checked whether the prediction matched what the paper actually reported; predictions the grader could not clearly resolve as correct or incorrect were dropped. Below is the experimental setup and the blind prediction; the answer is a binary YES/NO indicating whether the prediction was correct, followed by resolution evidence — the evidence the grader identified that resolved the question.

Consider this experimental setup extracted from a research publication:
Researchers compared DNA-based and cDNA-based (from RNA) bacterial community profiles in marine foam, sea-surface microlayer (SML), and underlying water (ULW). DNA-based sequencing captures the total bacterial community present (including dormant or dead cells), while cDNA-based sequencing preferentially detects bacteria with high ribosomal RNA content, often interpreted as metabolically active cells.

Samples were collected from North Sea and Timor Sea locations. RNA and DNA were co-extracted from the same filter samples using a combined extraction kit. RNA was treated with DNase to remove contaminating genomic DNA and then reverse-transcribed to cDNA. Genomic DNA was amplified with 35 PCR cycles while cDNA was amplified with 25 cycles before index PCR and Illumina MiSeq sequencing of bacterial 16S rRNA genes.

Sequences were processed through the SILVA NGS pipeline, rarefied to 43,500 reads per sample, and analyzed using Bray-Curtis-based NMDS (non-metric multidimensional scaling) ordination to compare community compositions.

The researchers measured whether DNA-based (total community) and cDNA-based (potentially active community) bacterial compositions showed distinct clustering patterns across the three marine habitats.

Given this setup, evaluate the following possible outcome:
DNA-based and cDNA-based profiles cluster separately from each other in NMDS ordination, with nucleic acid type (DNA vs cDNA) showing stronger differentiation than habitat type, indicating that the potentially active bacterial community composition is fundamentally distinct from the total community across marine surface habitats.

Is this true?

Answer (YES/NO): NO